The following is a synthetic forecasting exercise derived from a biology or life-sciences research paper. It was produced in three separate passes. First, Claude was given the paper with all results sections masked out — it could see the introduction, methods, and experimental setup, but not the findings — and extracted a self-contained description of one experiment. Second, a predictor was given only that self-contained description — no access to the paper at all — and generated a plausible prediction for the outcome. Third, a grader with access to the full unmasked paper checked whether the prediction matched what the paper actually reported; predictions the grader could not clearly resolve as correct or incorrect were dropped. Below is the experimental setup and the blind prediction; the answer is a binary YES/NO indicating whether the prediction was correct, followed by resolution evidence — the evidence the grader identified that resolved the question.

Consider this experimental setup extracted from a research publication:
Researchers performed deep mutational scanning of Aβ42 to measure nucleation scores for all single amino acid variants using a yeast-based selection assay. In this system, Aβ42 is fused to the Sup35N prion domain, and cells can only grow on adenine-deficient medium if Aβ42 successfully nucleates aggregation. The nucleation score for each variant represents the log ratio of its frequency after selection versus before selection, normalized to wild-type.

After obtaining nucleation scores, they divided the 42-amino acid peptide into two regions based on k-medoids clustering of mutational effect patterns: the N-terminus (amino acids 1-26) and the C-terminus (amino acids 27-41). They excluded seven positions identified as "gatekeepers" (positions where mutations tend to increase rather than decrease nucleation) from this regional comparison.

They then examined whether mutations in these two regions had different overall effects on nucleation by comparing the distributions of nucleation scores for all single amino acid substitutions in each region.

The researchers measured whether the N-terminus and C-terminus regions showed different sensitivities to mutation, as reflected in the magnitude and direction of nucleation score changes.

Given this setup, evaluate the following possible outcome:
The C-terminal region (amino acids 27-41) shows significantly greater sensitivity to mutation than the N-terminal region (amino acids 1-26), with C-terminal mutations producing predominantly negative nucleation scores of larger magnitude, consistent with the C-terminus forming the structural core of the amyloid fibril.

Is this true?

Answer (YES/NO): YES